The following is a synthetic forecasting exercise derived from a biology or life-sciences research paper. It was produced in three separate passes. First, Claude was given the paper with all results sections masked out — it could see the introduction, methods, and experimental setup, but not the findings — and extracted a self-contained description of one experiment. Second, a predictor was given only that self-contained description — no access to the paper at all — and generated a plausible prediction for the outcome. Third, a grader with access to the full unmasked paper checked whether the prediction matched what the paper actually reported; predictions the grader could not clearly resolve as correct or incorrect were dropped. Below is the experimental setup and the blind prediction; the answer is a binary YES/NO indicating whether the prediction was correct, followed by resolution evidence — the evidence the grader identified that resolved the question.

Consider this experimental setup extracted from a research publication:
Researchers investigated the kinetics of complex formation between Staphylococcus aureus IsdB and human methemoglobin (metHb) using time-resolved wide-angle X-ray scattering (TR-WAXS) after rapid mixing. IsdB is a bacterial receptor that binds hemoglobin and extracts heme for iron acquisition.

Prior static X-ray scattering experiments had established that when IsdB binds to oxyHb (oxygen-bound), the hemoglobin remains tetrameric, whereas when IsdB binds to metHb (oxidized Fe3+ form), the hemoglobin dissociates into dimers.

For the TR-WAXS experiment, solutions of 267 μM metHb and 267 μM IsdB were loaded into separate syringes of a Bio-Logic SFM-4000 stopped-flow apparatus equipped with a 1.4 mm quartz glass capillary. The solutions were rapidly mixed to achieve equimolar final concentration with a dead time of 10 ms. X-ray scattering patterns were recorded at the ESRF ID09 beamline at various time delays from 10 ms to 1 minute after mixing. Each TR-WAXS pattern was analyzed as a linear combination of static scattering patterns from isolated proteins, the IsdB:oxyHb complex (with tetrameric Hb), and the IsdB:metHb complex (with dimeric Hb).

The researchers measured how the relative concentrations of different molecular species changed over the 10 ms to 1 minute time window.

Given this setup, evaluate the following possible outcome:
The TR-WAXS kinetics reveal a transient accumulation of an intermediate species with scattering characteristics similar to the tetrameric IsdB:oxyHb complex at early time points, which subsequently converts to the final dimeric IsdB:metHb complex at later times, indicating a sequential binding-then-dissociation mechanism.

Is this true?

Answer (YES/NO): YES